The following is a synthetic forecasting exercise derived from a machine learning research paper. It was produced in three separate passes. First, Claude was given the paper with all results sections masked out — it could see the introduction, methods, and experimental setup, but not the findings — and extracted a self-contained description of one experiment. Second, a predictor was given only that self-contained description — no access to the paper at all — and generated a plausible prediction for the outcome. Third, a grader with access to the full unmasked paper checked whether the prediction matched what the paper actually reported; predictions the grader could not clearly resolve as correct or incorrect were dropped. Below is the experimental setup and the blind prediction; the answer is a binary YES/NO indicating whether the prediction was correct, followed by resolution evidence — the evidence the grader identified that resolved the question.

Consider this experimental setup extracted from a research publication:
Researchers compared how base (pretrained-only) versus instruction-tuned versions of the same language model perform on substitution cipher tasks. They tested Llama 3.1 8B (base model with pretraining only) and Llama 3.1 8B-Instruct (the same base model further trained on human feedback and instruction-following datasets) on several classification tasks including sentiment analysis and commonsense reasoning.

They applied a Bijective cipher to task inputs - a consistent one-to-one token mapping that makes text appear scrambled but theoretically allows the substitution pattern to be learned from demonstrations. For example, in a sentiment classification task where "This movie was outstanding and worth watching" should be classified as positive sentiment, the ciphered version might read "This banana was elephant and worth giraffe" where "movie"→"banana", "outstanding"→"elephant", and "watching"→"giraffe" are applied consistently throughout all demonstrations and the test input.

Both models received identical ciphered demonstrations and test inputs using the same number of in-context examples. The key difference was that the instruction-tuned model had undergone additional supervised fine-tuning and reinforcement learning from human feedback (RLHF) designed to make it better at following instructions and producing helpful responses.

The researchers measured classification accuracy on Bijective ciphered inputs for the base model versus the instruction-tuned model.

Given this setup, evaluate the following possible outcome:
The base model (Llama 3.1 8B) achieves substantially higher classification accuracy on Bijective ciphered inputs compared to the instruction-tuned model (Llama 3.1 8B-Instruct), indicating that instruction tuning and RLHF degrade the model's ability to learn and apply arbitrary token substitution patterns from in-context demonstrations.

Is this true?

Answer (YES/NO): NO